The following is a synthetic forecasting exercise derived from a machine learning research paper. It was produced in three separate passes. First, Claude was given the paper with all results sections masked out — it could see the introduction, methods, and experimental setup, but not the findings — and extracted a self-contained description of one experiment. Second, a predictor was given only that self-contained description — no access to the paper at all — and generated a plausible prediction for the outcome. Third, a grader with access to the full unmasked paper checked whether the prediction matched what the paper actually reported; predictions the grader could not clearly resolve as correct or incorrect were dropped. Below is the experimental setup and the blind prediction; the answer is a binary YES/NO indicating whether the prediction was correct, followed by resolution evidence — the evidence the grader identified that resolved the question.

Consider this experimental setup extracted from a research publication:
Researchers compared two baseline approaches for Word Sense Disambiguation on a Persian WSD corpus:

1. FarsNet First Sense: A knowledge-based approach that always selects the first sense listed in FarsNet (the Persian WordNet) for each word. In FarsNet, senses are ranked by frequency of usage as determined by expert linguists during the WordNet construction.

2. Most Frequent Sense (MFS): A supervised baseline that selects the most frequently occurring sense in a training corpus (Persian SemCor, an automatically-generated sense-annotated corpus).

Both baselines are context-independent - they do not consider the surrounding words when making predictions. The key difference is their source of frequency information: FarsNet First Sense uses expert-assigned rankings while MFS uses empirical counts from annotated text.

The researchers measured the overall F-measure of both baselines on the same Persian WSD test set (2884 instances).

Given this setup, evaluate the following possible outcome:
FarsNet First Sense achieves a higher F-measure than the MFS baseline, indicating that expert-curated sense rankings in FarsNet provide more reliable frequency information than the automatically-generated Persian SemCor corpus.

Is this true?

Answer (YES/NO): NO